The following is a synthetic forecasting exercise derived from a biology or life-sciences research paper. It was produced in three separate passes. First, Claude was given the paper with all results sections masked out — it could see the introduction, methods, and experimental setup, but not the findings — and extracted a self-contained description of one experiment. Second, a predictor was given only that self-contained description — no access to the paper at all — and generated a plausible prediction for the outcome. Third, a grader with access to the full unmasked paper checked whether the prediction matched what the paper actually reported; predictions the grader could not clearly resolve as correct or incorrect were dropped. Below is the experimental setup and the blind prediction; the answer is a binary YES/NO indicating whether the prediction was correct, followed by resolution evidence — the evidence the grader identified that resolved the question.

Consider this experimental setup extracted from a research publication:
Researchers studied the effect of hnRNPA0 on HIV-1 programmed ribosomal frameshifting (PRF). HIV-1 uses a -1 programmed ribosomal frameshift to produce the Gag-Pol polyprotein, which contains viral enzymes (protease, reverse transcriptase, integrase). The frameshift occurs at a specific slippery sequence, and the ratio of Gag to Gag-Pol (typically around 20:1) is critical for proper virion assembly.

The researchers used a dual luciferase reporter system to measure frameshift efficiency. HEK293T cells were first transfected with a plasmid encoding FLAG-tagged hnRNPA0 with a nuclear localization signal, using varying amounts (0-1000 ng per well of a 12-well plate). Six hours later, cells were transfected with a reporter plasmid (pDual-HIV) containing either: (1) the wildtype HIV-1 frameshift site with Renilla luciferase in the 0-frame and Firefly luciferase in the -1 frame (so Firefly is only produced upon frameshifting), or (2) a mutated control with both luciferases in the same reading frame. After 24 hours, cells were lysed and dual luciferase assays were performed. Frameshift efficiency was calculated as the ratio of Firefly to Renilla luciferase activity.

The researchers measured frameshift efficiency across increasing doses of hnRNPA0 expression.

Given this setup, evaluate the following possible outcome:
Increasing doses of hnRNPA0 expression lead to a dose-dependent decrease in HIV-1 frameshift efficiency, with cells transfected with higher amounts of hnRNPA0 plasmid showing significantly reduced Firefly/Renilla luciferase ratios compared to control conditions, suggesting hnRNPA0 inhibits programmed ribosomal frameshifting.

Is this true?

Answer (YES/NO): YES